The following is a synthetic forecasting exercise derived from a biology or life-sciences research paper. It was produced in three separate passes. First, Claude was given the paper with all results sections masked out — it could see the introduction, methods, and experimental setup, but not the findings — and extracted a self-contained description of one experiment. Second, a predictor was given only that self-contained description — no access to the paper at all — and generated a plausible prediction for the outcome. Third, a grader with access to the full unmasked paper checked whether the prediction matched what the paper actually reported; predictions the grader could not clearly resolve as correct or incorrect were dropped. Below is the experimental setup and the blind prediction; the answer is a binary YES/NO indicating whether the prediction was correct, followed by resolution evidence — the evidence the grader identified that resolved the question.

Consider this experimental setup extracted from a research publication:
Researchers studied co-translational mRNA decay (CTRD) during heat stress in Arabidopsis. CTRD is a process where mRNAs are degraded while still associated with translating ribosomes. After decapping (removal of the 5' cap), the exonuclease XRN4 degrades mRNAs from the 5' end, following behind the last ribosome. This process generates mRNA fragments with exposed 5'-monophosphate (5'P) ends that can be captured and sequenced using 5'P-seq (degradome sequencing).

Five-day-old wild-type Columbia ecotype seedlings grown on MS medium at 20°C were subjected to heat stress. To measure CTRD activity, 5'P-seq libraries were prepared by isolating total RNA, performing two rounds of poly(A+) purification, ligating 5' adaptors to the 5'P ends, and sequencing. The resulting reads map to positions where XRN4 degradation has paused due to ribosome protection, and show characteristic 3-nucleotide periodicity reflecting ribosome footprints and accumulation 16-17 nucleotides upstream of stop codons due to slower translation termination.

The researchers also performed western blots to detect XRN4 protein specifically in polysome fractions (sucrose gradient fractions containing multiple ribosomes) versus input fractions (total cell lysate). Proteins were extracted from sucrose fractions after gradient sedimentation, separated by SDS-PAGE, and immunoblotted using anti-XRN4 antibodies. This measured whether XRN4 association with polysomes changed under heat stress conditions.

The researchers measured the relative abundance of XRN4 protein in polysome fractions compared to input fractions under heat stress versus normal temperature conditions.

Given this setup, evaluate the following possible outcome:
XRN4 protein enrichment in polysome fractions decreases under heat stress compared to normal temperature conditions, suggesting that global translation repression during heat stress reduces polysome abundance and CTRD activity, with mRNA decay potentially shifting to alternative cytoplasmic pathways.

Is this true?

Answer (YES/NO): NO